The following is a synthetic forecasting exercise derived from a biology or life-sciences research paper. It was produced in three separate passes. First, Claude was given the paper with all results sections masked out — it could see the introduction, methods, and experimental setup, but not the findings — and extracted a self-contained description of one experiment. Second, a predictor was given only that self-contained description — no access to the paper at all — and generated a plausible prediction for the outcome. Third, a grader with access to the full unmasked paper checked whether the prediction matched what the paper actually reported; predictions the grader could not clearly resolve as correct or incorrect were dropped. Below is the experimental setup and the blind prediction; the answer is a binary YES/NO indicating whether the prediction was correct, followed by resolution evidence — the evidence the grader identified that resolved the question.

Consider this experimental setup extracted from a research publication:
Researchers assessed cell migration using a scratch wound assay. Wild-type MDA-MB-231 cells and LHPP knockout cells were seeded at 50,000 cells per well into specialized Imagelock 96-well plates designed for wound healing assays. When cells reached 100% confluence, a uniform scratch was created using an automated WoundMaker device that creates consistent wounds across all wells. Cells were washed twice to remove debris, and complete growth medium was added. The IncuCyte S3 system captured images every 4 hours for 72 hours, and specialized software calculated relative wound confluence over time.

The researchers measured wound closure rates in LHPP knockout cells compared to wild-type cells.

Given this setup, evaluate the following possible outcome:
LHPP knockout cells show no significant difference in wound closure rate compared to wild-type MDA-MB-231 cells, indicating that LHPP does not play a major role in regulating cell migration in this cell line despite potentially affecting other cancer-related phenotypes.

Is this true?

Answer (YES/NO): NO